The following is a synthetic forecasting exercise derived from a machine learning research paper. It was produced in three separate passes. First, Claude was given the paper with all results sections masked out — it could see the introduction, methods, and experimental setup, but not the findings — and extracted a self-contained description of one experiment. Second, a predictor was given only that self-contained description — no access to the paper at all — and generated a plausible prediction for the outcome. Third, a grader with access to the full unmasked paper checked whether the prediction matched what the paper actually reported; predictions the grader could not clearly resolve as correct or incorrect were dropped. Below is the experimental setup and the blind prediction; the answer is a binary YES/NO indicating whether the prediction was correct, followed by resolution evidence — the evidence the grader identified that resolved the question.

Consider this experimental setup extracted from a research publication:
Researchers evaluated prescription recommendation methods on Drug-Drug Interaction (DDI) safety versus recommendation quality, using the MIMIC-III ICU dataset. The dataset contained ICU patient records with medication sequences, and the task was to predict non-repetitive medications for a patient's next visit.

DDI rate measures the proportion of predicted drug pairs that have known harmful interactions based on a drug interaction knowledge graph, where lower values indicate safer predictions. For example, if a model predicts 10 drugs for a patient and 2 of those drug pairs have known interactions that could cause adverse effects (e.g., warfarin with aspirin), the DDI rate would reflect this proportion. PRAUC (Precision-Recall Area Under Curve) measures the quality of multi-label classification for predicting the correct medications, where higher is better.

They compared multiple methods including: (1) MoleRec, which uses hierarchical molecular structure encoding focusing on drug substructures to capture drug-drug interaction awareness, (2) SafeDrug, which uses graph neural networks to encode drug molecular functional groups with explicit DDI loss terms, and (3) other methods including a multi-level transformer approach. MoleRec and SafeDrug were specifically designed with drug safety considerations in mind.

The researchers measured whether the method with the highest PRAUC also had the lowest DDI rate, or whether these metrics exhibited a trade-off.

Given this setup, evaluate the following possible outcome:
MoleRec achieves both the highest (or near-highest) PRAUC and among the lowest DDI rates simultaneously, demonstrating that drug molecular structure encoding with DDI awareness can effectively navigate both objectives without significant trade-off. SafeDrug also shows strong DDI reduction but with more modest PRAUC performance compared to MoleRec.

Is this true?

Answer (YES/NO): NO